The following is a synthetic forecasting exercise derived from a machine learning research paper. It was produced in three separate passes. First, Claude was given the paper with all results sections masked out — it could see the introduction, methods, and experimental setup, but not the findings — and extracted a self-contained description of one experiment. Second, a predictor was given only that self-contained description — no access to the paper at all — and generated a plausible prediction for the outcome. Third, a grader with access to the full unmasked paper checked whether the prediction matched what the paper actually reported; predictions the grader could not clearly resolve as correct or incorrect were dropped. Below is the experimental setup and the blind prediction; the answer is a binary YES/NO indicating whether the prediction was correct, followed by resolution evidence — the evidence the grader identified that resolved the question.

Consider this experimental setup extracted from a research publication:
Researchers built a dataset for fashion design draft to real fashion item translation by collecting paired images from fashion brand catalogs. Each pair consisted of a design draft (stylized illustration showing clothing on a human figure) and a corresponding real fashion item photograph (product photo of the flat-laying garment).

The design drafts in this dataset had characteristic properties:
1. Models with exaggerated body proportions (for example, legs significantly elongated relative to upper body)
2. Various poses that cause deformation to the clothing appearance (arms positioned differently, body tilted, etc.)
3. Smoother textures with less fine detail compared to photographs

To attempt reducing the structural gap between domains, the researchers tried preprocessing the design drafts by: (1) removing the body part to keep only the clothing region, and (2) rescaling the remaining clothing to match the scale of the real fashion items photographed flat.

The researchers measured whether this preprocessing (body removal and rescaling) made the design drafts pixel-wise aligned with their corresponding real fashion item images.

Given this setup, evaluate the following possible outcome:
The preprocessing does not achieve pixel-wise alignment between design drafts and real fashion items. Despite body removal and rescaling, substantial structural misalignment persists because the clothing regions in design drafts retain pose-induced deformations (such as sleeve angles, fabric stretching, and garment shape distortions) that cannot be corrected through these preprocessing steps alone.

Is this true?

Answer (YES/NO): YES